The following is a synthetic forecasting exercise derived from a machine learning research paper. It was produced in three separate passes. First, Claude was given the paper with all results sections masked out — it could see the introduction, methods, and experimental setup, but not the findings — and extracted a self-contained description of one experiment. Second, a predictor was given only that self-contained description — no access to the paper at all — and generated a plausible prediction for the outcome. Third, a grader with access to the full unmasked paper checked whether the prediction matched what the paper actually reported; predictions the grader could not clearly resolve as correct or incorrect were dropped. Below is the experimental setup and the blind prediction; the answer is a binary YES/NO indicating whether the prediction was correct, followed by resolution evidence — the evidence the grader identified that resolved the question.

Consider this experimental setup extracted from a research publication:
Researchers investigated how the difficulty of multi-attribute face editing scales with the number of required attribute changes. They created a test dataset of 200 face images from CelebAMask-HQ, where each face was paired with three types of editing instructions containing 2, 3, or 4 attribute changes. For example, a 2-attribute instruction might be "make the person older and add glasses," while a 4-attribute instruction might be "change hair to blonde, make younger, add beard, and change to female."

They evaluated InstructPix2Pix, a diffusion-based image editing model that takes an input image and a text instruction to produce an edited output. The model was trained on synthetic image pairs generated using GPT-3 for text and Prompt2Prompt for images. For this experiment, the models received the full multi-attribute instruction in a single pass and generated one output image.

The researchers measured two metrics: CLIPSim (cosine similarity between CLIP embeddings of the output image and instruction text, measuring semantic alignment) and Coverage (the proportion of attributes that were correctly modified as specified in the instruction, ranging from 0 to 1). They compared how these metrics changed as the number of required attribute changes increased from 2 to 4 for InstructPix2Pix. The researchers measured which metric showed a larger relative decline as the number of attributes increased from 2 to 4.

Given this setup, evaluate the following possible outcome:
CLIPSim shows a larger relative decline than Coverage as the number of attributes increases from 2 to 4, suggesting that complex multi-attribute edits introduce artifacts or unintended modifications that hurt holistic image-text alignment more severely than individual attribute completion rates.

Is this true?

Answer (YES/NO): NO